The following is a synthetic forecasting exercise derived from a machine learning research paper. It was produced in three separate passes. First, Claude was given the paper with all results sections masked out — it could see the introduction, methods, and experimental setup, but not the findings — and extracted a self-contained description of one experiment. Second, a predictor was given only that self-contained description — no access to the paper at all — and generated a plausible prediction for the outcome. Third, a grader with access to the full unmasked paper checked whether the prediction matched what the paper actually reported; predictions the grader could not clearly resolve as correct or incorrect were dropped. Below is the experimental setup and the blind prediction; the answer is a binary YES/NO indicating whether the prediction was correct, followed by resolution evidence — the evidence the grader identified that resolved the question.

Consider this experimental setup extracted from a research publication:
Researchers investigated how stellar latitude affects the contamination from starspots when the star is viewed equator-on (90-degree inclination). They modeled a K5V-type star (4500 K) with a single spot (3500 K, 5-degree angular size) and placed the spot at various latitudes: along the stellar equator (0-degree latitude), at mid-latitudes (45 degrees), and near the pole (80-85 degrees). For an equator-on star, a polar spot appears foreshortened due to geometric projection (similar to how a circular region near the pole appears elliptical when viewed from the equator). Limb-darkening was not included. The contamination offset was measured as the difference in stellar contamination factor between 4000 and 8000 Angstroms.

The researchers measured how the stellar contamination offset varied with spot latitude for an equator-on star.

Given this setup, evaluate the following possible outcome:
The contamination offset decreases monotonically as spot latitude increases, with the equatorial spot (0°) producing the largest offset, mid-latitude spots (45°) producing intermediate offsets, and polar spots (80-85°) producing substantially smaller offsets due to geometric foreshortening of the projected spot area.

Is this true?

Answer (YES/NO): YES